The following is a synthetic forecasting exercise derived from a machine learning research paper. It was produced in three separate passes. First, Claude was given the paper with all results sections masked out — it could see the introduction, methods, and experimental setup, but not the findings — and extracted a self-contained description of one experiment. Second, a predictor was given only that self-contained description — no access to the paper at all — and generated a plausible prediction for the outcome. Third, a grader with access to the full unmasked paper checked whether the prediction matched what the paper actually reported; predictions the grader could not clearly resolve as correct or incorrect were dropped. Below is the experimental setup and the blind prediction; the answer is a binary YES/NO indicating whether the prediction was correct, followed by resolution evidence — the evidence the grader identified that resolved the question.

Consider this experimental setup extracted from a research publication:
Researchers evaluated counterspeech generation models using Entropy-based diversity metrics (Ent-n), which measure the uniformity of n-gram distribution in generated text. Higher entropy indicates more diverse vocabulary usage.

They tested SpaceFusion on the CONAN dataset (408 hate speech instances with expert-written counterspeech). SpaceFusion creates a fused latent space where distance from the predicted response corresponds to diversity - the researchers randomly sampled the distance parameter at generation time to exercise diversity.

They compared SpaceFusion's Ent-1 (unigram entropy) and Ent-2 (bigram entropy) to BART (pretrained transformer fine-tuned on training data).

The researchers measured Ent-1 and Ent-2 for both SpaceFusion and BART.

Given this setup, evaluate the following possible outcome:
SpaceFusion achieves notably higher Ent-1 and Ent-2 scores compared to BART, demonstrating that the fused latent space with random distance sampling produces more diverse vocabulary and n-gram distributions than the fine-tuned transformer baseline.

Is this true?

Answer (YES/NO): NO